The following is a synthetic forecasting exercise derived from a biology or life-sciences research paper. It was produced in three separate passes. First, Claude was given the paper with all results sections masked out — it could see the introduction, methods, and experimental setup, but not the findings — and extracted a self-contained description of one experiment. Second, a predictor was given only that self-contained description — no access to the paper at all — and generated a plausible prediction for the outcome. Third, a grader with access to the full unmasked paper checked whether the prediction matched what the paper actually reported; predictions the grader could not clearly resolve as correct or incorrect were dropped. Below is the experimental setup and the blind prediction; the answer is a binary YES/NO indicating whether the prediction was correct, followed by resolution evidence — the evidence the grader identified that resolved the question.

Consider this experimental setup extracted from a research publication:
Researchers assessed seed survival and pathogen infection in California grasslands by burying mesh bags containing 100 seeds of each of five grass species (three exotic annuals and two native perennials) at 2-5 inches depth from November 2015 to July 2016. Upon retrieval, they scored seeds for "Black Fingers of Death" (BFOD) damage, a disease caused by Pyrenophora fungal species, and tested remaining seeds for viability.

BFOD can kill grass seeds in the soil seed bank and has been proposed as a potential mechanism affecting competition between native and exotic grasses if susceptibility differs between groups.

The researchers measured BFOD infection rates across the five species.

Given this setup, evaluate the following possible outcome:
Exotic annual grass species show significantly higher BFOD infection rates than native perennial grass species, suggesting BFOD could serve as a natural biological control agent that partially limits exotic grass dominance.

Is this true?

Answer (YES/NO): NO